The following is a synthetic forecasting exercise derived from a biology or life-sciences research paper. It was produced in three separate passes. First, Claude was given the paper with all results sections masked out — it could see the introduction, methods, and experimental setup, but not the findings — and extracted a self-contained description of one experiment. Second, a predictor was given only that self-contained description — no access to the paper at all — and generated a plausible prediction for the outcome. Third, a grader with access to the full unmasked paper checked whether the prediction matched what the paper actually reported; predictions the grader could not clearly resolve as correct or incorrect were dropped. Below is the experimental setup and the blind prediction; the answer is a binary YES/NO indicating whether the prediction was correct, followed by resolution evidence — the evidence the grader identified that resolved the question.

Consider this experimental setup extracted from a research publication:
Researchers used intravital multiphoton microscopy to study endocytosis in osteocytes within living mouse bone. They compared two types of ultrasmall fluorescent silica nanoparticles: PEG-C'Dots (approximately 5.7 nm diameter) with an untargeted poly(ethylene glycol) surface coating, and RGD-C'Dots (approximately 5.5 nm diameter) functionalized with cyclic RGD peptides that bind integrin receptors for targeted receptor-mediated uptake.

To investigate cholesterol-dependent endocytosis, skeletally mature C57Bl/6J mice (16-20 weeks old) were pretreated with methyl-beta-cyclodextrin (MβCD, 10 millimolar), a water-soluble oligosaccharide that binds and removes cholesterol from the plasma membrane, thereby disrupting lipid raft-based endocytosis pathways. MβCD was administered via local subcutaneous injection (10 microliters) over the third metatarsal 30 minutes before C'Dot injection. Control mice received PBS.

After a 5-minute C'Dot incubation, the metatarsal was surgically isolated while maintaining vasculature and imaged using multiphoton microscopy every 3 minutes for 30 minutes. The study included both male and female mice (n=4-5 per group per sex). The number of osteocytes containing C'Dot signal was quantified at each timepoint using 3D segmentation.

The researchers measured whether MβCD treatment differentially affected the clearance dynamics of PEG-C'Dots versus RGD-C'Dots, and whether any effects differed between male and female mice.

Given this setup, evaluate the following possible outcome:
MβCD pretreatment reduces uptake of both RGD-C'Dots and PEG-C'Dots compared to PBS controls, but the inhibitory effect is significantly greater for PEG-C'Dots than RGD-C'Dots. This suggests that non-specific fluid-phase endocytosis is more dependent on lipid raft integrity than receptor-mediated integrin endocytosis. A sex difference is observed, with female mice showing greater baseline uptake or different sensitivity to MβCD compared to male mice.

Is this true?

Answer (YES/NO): NO